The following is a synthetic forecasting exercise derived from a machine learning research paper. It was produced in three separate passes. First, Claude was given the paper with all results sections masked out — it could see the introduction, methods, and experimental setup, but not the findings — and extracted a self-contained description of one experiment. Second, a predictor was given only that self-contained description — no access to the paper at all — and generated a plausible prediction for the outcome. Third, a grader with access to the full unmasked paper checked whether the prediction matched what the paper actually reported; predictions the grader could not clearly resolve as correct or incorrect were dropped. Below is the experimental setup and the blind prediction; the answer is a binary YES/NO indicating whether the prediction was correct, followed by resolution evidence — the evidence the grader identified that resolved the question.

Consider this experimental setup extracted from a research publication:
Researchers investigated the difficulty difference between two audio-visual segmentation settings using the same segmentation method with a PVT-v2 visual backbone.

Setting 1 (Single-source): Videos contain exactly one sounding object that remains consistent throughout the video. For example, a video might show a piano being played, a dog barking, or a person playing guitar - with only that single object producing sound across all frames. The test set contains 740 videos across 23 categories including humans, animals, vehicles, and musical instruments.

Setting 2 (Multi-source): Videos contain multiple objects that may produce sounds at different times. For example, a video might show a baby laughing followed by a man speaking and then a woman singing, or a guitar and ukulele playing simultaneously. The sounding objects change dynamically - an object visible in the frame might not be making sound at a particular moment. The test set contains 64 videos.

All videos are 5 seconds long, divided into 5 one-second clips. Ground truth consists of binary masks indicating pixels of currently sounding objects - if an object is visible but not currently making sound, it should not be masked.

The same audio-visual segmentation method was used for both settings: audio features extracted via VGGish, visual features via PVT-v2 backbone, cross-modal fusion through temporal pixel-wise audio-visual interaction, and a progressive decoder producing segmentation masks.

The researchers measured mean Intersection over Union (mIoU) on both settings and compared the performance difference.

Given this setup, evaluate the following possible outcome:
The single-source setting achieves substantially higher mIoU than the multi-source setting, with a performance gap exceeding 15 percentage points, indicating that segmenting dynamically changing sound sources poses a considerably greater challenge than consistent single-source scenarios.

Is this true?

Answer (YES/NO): YES